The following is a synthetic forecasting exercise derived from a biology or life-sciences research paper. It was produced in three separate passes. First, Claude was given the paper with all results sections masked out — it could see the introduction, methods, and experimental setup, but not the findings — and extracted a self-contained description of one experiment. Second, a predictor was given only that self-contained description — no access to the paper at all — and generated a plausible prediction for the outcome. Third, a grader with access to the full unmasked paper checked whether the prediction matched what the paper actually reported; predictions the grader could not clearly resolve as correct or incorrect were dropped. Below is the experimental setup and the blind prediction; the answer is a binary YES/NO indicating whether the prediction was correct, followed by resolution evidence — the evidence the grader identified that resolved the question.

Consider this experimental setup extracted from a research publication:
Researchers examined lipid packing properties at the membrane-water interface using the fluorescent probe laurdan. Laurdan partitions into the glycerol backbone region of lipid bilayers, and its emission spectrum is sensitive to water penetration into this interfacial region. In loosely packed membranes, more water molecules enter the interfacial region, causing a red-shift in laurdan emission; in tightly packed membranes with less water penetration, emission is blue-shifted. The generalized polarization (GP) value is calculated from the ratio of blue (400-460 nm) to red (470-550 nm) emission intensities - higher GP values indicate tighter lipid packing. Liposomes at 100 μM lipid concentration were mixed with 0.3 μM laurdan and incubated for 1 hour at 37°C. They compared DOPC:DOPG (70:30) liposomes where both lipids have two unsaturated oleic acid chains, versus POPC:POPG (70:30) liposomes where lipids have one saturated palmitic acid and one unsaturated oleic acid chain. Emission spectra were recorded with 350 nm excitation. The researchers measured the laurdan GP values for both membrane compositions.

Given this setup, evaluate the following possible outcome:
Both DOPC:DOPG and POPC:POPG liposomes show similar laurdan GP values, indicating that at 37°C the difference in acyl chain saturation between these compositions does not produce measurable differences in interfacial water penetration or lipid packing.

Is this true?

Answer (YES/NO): NO